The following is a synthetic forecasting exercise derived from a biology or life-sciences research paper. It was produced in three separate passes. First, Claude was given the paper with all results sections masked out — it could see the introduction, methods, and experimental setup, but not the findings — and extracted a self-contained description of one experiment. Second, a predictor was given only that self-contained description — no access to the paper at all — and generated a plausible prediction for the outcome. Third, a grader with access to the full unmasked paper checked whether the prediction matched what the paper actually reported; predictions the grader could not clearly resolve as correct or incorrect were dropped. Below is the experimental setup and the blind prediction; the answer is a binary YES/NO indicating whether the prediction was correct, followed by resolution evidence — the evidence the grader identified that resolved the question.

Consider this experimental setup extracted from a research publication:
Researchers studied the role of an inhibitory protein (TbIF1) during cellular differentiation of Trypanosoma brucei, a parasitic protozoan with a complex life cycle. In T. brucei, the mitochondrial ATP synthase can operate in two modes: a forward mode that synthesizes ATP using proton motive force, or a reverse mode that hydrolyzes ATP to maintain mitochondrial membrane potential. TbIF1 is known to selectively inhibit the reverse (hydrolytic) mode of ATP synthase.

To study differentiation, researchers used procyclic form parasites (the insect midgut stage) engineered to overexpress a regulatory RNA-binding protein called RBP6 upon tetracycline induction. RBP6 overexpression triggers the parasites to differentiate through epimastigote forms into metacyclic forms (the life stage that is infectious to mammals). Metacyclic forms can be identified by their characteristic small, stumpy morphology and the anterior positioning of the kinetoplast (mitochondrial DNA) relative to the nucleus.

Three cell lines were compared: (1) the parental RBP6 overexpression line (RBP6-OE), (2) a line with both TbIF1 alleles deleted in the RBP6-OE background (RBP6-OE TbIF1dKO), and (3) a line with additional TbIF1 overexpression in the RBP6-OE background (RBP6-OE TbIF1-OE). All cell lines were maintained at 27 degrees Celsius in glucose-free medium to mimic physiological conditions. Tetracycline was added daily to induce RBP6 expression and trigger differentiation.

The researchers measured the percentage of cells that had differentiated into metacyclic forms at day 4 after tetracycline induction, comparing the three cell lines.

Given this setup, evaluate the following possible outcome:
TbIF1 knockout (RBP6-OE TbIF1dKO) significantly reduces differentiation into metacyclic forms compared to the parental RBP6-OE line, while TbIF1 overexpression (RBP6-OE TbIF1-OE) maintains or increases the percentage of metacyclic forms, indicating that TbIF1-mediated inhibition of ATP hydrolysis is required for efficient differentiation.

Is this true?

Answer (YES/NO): NO